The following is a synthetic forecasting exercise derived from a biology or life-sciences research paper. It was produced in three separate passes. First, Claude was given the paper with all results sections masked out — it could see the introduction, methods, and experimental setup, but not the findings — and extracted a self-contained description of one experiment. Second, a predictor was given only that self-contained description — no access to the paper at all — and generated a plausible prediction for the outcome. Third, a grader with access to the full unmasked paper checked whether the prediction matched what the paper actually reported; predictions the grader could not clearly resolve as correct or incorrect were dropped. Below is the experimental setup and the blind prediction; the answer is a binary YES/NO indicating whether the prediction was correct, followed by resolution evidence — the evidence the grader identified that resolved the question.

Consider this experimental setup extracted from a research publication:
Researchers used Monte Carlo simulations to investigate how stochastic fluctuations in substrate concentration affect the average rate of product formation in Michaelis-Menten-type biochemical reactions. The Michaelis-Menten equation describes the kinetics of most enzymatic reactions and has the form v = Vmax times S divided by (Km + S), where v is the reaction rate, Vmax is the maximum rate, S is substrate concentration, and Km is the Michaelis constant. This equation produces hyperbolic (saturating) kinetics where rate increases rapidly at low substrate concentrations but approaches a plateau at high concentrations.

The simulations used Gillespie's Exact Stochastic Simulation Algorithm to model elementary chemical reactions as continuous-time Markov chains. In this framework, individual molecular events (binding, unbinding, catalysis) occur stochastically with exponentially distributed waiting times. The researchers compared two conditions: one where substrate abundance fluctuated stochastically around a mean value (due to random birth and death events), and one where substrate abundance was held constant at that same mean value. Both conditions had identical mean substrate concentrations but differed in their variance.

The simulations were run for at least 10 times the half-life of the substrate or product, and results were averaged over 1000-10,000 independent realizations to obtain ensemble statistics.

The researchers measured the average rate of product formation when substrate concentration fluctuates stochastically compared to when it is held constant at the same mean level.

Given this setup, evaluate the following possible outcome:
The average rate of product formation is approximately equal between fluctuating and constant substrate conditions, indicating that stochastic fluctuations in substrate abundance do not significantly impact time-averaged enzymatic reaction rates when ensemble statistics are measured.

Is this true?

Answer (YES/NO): NO